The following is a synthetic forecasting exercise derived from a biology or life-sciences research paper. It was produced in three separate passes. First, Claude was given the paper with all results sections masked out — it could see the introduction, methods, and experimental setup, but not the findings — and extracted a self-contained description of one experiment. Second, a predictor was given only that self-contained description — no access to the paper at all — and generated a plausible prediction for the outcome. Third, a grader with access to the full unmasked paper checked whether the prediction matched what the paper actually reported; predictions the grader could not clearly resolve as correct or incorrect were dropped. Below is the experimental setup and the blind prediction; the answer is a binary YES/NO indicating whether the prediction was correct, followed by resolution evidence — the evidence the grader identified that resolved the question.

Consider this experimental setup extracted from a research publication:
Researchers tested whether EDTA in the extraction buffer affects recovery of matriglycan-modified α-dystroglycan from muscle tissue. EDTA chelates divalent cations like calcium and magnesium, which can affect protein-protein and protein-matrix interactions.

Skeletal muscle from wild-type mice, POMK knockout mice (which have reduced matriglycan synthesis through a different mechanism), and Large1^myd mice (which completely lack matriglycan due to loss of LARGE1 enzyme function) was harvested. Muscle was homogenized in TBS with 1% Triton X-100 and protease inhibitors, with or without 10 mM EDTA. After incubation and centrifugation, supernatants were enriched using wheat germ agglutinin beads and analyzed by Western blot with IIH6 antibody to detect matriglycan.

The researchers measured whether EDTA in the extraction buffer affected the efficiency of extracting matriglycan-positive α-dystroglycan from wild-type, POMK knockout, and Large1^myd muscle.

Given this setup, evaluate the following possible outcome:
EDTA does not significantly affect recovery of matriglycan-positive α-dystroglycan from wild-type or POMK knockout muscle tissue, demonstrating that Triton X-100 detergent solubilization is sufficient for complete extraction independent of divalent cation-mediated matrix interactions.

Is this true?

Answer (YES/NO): NO